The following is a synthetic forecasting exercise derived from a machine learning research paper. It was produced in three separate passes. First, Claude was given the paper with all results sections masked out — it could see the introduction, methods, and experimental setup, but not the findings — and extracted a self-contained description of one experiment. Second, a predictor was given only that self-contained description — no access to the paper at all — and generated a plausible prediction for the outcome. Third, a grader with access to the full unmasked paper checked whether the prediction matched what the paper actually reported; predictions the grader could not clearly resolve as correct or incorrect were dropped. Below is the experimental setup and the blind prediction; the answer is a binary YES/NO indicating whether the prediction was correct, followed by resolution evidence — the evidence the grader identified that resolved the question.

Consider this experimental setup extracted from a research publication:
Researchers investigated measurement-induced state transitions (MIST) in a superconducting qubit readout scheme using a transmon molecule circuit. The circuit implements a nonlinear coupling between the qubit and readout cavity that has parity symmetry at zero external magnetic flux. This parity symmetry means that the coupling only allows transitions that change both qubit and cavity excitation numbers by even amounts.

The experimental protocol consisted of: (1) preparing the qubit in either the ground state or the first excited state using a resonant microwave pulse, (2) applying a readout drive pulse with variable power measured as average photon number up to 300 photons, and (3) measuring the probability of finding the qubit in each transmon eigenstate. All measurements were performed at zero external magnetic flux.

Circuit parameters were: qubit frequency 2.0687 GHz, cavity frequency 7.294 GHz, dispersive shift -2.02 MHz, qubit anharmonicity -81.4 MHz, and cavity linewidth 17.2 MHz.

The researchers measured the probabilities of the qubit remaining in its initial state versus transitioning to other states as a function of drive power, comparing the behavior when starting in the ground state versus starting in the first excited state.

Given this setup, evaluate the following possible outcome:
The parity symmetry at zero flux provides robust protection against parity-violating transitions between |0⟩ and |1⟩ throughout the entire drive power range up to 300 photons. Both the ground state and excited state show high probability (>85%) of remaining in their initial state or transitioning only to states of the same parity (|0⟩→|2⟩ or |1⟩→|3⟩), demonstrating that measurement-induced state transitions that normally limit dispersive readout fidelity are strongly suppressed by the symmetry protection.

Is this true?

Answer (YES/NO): YES